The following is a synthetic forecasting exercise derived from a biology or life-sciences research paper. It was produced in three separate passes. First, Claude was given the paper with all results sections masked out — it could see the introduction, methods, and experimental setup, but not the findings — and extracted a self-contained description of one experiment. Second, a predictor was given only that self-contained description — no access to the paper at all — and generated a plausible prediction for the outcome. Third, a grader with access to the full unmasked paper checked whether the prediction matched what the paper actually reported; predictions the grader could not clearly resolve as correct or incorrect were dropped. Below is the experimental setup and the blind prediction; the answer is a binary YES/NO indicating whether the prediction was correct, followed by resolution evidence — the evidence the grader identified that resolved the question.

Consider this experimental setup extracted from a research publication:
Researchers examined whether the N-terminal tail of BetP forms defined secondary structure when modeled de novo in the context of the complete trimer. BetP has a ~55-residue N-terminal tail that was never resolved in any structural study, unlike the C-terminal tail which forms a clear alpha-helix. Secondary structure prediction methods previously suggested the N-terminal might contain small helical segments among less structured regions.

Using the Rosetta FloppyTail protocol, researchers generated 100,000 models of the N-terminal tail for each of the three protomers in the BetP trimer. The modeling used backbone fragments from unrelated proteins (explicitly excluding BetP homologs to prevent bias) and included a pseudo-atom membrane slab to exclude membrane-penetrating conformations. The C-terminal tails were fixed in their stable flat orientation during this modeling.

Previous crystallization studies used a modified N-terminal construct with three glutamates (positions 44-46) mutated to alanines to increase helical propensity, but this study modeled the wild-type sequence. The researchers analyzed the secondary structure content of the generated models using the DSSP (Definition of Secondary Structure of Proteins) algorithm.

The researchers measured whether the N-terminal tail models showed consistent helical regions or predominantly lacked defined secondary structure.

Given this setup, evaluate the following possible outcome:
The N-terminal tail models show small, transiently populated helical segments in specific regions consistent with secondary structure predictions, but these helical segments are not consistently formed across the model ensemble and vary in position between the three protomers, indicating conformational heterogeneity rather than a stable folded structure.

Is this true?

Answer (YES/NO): NO